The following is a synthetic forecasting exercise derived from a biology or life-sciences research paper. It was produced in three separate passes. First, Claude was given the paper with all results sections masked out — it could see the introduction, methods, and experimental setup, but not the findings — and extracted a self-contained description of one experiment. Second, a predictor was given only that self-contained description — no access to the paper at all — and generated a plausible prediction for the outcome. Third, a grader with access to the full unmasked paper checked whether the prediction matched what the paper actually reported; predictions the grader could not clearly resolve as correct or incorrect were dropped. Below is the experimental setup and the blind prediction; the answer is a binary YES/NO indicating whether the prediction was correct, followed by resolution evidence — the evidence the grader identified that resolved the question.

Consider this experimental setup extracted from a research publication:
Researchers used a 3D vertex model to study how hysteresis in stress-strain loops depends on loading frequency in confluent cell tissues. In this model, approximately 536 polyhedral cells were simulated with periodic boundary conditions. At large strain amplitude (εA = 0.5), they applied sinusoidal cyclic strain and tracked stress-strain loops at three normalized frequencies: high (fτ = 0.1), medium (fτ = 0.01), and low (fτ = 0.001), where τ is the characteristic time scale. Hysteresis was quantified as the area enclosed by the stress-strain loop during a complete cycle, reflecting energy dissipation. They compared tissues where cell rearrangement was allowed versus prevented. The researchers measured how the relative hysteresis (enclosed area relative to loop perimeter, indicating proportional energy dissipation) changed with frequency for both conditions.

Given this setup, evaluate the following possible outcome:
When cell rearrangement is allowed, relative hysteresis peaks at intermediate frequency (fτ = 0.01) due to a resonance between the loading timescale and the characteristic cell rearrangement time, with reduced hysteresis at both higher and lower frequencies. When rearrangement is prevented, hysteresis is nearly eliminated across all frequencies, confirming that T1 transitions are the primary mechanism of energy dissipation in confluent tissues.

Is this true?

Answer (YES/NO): NO